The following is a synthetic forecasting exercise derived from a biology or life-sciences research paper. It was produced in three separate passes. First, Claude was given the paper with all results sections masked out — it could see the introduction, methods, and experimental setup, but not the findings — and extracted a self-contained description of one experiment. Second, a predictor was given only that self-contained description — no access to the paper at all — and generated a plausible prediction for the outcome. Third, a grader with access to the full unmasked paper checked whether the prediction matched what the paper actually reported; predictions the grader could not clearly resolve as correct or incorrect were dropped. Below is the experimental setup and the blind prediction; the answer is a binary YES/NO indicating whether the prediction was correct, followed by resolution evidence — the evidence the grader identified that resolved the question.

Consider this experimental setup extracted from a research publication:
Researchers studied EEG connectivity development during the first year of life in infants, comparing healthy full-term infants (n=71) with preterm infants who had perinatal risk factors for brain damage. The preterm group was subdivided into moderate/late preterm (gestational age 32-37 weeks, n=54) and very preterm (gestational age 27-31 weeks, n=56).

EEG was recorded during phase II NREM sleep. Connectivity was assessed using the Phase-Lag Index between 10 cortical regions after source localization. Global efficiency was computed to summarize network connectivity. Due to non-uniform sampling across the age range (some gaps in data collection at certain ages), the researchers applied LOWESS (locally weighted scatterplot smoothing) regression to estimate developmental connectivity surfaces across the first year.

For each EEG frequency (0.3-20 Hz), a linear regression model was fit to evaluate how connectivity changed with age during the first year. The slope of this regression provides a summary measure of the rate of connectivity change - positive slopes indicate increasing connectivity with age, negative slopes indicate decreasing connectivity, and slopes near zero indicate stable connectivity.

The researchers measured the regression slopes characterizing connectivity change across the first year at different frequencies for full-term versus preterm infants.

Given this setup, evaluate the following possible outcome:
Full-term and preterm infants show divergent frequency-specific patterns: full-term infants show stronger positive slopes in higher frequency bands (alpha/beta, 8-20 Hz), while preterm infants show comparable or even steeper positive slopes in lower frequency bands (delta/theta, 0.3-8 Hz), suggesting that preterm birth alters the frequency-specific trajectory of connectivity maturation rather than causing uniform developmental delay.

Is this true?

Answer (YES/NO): NO